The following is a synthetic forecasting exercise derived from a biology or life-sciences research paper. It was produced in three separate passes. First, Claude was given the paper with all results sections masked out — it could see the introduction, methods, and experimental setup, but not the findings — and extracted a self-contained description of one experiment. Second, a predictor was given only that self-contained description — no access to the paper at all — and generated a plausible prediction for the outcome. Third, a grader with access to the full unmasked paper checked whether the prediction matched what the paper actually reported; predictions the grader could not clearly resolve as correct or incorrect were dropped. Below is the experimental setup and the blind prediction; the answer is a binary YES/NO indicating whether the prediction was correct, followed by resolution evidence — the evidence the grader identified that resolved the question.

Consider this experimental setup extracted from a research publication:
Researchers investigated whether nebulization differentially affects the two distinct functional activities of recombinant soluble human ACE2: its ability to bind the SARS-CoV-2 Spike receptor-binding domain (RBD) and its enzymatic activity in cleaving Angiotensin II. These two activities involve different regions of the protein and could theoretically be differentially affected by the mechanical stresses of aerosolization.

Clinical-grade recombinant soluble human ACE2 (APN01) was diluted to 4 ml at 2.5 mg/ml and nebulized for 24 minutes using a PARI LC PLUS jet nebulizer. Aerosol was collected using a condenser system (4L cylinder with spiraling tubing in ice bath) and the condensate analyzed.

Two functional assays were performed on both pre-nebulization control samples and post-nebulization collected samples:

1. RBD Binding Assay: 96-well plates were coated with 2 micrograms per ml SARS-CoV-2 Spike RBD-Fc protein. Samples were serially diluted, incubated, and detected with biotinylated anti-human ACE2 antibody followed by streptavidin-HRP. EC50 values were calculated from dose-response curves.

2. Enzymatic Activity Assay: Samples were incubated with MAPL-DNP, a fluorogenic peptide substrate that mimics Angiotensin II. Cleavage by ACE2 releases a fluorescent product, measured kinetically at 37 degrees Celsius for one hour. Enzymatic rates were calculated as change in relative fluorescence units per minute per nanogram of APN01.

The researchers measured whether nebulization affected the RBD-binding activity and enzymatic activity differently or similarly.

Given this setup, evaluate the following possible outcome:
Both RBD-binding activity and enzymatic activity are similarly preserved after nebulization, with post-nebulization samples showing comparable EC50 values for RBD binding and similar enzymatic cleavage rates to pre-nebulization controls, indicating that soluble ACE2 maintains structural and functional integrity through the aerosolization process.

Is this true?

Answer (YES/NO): YES